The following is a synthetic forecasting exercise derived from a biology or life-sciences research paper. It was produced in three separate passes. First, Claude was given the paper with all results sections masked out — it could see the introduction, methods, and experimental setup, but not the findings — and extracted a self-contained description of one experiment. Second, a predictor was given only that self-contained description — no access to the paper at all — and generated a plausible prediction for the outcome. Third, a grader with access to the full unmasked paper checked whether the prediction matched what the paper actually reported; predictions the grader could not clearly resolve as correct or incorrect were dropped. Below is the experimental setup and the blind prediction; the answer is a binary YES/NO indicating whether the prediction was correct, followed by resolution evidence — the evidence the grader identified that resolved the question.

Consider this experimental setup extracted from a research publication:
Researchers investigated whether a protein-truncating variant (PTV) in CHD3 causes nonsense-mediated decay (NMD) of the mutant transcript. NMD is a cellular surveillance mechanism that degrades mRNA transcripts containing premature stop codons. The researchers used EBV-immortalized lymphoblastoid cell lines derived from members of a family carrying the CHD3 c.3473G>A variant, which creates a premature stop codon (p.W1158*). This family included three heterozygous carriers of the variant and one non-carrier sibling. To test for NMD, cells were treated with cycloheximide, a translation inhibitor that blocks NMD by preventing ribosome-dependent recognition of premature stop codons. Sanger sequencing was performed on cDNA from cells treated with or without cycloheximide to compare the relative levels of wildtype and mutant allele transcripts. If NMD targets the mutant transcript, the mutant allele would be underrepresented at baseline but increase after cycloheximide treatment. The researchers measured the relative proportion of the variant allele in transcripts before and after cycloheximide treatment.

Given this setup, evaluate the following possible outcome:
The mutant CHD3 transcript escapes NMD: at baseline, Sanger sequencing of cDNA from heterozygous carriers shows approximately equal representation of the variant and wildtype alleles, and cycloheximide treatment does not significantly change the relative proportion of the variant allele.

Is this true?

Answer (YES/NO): NO